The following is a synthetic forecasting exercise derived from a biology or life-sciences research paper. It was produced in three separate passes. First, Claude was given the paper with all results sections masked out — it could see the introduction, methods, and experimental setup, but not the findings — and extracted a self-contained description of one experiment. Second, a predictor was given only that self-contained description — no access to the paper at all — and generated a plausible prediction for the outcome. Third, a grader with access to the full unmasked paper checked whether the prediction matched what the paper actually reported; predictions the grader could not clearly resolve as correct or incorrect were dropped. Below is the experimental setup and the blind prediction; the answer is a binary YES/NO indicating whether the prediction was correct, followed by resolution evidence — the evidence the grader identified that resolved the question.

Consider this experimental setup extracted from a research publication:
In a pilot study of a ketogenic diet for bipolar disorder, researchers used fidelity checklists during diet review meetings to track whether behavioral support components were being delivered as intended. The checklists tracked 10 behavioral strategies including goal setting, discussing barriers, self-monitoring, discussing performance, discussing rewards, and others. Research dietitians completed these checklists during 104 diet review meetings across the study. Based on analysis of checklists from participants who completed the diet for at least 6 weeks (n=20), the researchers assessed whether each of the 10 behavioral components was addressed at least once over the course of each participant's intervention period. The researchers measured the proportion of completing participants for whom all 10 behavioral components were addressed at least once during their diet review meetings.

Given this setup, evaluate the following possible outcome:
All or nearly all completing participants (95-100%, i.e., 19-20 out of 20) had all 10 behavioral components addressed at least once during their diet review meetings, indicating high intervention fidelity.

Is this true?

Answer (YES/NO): NO